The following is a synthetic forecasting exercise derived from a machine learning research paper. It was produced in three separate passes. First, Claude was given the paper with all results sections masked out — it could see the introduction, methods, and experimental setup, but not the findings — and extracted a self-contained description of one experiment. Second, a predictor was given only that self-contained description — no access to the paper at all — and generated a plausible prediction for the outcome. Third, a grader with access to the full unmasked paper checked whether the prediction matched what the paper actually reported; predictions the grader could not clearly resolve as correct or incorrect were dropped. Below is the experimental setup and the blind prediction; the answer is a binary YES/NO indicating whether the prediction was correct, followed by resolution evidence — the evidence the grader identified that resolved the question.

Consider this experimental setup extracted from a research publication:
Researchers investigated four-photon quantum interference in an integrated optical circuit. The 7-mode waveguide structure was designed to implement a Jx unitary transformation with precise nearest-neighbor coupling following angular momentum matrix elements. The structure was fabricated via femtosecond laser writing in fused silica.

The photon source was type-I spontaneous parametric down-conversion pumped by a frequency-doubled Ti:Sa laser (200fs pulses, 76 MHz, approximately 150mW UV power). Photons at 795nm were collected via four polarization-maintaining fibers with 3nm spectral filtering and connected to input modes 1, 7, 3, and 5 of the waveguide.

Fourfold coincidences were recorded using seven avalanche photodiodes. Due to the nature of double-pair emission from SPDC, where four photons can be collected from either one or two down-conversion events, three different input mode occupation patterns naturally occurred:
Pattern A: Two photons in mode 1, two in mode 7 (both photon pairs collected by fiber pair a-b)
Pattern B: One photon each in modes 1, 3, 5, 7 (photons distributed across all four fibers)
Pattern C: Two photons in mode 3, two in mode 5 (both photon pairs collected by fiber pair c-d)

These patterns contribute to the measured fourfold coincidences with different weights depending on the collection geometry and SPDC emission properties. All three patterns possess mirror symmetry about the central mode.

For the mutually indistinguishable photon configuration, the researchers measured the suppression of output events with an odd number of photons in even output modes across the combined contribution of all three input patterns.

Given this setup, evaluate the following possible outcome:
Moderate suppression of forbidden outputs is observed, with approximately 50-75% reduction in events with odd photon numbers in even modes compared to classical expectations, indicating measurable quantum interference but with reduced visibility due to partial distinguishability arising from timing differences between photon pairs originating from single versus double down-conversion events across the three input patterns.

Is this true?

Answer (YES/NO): NO